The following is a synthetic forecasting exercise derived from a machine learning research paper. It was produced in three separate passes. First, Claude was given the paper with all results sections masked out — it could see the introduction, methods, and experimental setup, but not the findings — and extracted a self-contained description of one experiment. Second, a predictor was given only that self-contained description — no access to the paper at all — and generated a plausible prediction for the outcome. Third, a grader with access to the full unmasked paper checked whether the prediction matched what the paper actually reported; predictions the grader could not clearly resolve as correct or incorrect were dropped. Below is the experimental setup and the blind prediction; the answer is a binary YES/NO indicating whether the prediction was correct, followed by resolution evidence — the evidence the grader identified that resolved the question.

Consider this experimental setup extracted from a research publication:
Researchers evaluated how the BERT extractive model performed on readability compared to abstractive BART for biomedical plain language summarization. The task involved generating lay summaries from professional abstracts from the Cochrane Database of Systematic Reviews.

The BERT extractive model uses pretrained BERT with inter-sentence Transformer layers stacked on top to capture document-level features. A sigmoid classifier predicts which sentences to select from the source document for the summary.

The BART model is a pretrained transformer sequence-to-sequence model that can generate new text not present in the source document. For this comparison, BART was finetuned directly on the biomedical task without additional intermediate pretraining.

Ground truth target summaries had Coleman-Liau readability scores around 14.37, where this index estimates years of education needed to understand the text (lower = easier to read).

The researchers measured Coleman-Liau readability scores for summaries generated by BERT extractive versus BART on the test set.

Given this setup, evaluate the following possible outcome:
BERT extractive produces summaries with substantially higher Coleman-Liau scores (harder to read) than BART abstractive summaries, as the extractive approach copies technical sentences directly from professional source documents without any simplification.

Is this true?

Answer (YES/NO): NO